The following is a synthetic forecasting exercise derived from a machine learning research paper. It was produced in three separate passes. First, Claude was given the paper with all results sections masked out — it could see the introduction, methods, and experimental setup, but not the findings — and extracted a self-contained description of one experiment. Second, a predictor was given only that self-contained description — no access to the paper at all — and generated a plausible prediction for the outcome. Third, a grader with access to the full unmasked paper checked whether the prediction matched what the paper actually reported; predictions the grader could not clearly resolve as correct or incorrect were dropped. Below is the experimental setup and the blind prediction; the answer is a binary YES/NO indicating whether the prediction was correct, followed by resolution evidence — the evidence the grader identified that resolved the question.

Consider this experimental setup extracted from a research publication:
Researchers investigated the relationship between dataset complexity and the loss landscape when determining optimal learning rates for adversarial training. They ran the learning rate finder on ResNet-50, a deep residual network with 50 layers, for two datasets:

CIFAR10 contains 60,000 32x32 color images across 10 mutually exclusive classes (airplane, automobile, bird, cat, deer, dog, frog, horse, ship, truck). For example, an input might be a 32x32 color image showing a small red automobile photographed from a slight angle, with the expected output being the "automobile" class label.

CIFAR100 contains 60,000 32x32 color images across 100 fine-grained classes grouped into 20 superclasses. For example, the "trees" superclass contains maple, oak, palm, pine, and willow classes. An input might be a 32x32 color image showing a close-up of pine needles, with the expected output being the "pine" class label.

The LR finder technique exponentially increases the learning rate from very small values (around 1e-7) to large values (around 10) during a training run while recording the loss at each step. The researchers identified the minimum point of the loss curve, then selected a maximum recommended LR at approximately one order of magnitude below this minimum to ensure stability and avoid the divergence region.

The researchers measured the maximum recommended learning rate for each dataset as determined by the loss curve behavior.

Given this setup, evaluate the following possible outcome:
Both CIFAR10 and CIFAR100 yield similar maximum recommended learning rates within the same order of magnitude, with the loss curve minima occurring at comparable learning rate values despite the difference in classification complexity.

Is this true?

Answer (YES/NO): YES